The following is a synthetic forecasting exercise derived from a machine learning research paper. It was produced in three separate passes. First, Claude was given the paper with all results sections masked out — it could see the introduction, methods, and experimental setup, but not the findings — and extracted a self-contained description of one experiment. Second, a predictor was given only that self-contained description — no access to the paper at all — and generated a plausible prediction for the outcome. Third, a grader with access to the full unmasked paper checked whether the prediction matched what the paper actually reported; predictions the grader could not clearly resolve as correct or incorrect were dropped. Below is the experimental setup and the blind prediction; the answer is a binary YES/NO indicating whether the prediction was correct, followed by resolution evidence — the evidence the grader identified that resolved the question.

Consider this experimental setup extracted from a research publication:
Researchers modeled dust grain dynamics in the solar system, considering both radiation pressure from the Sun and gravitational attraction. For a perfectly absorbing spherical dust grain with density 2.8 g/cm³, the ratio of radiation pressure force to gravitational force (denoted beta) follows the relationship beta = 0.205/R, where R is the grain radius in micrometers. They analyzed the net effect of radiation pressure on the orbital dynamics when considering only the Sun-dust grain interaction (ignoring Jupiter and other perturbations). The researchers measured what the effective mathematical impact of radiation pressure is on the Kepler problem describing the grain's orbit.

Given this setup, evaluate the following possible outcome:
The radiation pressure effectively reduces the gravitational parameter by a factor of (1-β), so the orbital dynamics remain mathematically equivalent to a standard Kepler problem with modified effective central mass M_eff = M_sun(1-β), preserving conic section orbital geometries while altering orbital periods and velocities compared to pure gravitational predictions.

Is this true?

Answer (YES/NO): YES